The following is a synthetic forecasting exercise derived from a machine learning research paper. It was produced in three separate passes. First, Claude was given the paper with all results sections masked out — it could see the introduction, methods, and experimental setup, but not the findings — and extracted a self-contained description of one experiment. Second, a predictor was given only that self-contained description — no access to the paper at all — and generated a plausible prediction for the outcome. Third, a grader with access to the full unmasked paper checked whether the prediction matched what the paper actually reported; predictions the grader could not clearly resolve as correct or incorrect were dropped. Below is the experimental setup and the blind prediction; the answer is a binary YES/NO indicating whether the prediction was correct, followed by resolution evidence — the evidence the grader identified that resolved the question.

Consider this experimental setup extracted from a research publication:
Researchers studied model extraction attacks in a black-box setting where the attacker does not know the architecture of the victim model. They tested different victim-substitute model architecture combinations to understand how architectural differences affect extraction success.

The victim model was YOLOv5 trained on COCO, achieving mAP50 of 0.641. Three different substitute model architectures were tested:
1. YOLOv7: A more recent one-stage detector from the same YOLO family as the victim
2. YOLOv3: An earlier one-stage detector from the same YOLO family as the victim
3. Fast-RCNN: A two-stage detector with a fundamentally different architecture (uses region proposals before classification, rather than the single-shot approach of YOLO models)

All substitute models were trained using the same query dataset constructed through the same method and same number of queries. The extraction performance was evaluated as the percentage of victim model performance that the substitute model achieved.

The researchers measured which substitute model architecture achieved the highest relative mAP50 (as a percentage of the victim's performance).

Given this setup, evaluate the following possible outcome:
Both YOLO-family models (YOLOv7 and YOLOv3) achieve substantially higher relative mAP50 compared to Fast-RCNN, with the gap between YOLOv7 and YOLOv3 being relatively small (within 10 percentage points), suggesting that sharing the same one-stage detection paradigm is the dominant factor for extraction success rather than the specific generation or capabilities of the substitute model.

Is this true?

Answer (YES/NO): NO